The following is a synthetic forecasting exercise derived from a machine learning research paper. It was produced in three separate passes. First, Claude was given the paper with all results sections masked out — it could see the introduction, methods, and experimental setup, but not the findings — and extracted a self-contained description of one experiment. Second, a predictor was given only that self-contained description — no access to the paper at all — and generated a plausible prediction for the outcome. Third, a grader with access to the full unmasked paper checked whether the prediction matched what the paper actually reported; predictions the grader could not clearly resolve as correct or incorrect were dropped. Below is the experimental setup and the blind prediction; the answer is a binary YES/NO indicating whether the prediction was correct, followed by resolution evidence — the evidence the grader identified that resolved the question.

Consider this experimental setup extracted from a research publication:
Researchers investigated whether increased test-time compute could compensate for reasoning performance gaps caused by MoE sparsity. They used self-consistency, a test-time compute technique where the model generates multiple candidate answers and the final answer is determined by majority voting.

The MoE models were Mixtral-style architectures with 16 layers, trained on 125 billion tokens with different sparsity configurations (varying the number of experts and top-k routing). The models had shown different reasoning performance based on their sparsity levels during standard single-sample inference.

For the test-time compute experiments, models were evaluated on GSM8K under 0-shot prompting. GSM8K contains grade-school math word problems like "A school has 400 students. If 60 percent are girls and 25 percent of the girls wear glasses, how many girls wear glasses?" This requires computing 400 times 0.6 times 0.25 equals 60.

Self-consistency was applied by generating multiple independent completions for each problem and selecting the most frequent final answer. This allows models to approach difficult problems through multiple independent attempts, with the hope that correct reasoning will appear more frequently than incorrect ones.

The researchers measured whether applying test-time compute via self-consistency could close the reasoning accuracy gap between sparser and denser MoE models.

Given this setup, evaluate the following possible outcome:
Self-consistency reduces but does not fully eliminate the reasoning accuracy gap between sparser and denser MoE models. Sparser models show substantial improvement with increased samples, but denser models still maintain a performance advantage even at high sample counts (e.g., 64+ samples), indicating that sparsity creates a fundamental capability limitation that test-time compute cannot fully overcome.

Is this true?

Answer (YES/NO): NO